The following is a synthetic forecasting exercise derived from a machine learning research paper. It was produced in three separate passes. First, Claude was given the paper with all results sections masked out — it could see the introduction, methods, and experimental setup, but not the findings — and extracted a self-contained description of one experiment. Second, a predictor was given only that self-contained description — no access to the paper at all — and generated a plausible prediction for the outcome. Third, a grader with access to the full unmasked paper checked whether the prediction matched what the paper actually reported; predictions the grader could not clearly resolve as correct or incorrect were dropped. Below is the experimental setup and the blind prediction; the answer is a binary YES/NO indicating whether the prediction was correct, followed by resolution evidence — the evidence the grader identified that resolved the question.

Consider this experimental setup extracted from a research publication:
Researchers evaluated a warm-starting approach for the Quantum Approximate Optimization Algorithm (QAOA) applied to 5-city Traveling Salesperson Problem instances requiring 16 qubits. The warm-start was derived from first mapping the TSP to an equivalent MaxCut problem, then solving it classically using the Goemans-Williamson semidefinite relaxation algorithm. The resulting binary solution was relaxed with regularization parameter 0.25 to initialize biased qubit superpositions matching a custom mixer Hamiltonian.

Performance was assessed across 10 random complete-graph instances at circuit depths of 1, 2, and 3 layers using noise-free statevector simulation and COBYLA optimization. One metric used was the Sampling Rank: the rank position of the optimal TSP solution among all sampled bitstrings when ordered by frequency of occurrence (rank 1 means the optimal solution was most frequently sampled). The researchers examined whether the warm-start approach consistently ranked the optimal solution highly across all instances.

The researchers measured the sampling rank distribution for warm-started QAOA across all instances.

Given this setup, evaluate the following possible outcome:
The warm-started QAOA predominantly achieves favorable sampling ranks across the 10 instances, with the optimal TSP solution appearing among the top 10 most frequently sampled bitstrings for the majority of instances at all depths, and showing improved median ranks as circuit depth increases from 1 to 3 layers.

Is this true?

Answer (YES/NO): NO